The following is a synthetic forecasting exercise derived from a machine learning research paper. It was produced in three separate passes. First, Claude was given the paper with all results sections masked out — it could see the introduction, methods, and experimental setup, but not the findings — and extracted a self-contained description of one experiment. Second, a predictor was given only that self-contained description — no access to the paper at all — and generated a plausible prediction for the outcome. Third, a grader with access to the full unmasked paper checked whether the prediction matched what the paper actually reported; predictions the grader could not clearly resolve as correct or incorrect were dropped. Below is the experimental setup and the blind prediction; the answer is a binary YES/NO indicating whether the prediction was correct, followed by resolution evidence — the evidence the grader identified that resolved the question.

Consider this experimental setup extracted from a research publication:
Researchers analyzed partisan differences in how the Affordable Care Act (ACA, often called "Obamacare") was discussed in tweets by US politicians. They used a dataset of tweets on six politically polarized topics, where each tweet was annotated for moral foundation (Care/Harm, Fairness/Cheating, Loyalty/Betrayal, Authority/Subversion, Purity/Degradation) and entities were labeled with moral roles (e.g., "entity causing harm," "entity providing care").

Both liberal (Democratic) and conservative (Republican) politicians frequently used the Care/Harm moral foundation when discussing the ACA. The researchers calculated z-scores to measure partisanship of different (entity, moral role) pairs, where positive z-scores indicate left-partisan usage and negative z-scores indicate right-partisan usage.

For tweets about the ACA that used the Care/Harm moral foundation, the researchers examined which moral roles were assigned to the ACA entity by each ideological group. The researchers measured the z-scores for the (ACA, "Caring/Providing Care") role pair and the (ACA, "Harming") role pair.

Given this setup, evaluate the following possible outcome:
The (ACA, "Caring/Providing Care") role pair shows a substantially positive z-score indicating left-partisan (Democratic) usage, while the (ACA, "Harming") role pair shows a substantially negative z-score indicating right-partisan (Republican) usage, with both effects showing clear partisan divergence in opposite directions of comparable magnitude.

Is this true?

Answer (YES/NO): YES